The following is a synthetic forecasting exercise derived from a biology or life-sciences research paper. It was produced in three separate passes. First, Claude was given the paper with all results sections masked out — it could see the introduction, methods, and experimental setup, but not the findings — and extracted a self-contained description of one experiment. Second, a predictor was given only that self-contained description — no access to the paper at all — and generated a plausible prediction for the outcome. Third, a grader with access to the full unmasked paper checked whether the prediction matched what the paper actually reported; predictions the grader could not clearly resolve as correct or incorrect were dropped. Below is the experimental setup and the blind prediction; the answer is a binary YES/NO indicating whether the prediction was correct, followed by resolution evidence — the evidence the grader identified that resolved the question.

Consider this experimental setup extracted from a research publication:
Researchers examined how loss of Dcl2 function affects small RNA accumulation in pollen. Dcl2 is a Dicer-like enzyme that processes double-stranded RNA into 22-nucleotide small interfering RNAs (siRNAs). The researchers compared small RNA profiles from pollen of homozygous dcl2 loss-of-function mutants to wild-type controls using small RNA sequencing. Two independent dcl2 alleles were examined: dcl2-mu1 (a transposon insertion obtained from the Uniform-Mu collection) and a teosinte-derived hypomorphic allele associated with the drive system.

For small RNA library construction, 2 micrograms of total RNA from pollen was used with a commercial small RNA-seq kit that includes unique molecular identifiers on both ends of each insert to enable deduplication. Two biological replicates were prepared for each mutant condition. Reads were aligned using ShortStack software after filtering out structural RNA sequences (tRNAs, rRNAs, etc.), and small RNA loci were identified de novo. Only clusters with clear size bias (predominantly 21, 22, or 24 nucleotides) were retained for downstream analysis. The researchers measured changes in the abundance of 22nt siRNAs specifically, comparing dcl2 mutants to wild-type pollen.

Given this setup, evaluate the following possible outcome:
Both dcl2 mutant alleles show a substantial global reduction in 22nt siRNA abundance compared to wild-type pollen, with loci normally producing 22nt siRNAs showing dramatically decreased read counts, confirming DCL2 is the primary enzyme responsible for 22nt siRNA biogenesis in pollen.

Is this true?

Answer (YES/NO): YES